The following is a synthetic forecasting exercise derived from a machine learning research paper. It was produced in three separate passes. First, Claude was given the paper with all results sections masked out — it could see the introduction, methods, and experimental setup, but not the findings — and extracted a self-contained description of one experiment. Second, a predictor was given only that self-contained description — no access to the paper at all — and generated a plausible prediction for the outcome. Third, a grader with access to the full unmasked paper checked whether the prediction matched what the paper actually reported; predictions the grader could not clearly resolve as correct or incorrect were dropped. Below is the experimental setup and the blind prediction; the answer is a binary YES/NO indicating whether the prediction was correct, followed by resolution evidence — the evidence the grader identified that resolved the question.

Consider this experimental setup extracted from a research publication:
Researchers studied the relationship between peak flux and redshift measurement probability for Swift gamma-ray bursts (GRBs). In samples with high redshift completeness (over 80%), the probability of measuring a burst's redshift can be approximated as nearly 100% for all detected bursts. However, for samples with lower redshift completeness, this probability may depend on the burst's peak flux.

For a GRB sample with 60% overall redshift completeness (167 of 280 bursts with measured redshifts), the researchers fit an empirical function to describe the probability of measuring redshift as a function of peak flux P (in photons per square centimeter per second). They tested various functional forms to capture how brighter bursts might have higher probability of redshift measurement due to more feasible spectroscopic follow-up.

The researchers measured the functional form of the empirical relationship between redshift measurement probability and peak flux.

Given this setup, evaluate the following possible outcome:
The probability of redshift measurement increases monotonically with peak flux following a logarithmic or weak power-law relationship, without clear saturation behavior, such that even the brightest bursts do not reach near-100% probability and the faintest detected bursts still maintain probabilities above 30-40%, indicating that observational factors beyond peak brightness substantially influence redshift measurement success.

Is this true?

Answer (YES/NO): NO